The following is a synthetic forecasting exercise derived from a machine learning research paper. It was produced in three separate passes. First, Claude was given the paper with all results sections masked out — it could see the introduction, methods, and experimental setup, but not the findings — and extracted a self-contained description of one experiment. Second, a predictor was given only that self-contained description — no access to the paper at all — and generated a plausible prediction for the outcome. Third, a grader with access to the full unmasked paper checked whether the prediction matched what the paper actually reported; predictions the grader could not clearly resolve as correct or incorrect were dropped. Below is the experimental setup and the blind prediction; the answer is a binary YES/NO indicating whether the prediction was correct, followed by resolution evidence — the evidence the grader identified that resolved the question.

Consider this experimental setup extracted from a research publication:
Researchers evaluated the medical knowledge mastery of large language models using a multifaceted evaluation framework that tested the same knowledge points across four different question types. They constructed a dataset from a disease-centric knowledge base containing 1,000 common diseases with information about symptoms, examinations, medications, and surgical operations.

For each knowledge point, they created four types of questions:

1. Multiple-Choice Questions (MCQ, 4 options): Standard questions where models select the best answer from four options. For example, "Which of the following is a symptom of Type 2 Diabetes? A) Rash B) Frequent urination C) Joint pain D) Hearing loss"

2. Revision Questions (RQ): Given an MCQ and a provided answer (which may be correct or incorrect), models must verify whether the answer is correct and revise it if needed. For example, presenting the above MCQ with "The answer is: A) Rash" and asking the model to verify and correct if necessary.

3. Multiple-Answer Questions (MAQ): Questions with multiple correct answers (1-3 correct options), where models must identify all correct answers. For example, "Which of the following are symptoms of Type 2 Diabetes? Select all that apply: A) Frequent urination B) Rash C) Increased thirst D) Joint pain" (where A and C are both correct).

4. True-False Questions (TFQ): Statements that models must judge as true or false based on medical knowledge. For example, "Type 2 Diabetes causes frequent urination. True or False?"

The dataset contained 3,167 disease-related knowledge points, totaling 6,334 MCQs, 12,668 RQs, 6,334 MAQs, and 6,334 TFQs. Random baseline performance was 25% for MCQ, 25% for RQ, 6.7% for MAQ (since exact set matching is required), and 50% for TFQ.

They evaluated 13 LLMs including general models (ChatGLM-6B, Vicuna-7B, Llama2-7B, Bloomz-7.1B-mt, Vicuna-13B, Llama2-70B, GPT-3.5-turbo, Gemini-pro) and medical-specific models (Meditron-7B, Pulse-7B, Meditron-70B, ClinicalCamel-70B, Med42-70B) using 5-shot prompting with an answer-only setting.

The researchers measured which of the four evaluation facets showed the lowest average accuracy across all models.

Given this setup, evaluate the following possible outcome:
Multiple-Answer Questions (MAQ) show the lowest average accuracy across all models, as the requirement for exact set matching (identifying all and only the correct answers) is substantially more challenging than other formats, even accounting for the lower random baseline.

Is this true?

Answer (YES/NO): YES